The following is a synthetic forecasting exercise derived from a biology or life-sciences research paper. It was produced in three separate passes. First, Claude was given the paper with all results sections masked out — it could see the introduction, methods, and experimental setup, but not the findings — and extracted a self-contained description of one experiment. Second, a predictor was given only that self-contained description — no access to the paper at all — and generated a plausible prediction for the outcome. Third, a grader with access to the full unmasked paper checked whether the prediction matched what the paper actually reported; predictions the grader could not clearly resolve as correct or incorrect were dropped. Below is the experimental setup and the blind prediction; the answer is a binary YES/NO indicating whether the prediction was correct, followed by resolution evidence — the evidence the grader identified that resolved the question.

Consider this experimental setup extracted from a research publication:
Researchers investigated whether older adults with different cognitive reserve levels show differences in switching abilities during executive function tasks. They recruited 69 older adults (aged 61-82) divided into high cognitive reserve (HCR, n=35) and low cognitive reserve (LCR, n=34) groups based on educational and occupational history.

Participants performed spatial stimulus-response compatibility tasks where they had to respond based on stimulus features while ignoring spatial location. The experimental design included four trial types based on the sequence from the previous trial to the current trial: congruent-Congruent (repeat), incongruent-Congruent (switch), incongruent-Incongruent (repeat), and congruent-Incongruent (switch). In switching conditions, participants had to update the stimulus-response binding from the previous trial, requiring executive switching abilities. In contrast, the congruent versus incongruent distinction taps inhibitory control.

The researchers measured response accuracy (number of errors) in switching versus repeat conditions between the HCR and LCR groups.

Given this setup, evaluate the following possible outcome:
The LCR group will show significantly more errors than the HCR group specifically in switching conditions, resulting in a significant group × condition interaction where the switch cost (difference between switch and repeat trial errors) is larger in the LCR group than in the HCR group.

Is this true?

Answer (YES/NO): NO